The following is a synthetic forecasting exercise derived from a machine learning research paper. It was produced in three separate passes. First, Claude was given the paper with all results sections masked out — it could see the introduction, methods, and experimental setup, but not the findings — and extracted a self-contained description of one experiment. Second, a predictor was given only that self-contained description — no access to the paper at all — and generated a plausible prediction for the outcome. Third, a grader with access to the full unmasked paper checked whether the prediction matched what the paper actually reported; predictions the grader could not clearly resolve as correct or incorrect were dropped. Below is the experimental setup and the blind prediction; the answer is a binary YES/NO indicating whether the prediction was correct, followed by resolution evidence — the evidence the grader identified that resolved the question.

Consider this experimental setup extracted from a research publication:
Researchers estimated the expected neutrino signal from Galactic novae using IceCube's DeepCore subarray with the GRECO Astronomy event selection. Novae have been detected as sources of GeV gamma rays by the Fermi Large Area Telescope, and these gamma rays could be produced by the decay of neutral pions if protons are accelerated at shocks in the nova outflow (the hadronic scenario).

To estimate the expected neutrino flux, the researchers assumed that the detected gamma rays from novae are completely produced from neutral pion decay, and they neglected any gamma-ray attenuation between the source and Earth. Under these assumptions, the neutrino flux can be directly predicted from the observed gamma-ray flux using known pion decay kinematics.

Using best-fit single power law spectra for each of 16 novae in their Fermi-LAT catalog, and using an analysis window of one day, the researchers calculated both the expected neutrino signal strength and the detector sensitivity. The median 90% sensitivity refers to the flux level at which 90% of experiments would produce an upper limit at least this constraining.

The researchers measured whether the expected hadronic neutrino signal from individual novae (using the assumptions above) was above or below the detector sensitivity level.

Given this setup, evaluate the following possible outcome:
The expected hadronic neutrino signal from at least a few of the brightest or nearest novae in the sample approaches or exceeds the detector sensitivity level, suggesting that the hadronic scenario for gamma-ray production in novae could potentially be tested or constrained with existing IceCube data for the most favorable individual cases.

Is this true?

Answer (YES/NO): NO